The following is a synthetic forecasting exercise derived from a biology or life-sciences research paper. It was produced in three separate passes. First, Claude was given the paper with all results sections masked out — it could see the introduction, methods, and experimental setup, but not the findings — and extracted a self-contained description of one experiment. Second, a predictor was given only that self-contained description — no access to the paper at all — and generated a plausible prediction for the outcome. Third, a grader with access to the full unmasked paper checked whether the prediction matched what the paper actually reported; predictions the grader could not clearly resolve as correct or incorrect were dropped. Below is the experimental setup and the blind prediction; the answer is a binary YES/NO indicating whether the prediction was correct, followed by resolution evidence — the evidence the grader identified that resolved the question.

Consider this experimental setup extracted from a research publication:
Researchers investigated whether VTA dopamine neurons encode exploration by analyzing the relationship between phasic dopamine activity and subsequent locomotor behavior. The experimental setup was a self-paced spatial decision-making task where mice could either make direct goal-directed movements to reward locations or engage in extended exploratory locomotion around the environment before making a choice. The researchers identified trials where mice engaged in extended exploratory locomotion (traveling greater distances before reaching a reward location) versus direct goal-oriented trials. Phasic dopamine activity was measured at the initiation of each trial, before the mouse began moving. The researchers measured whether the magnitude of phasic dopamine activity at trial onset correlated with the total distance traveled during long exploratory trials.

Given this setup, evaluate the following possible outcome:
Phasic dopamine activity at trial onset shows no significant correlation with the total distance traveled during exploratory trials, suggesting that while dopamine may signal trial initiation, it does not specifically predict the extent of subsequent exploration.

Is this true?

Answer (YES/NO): NO